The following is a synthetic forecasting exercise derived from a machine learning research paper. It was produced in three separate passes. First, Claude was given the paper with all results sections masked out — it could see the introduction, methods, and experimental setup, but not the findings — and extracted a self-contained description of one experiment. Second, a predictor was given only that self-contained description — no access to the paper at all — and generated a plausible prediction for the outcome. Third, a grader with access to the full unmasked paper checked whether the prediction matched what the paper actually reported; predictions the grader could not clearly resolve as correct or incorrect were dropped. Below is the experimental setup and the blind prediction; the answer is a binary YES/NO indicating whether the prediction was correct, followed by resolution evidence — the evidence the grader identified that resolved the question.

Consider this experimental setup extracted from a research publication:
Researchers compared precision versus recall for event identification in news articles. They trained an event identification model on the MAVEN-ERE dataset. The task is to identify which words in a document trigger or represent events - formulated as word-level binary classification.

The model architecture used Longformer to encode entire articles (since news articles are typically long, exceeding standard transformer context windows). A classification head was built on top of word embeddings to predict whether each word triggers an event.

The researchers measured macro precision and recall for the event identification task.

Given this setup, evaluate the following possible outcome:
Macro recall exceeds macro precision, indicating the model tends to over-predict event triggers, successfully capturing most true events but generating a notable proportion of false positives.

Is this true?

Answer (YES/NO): YES